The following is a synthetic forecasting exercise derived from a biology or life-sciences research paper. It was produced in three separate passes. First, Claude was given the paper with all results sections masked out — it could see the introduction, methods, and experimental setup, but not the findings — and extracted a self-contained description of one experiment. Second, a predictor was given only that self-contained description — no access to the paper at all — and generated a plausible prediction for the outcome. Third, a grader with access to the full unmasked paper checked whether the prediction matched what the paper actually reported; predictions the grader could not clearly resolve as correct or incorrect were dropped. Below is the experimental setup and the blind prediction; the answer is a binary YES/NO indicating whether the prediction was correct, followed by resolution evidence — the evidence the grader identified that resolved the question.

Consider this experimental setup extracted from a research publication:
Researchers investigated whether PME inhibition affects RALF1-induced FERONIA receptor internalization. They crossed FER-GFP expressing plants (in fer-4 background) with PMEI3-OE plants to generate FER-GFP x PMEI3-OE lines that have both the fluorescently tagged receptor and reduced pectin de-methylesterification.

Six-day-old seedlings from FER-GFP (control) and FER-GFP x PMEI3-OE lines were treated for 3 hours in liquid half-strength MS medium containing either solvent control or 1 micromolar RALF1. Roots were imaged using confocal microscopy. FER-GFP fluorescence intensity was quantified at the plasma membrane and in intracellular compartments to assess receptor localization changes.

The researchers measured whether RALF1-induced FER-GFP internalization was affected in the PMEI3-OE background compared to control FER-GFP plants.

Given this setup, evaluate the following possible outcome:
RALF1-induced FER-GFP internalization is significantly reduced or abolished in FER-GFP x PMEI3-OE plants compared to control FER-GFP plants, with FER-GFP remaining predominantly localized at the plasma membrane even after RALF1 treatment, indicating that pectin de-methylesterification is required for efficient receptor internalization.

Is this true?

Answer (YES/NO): YES